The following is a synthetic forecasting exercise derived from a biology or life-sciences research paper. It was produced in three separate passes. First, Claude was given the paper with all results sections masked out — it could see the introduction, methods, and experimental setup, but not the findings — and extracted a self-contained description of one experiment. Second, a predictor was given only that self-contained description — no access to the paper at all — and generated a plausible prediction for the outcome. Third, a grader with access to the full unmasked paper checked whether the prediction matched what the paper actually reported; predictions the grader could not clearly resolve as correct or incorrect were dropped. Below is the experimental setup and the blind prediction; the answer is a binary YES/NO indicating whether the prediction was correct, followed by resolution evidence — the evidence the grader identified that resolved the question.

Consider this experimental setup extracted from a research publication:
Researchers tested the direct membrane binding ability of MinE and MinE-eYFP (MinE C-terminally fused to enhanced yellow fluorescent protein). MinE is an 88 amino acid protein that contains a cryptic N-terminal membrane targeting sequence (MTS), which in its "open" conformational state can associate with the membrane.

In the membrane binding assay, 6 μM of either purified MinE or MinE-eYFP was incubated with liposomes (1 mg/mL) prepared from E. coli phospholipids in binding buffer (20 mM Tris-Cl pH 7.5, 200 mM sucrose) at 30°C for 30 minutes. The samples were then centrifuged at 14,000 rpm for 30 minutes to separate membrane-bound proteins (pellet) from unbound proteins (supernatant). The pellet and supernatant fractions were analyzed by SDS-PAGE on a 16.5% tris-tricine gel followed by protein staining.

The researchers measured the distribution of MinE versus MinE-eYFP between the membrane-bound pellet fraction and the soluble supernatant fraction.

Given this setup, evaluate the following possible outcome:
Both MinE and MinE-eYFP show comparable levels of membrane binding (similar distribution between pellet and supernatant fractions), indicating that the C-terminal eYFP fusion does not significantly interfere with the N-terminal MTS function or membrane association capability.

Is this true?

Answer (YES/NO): NO